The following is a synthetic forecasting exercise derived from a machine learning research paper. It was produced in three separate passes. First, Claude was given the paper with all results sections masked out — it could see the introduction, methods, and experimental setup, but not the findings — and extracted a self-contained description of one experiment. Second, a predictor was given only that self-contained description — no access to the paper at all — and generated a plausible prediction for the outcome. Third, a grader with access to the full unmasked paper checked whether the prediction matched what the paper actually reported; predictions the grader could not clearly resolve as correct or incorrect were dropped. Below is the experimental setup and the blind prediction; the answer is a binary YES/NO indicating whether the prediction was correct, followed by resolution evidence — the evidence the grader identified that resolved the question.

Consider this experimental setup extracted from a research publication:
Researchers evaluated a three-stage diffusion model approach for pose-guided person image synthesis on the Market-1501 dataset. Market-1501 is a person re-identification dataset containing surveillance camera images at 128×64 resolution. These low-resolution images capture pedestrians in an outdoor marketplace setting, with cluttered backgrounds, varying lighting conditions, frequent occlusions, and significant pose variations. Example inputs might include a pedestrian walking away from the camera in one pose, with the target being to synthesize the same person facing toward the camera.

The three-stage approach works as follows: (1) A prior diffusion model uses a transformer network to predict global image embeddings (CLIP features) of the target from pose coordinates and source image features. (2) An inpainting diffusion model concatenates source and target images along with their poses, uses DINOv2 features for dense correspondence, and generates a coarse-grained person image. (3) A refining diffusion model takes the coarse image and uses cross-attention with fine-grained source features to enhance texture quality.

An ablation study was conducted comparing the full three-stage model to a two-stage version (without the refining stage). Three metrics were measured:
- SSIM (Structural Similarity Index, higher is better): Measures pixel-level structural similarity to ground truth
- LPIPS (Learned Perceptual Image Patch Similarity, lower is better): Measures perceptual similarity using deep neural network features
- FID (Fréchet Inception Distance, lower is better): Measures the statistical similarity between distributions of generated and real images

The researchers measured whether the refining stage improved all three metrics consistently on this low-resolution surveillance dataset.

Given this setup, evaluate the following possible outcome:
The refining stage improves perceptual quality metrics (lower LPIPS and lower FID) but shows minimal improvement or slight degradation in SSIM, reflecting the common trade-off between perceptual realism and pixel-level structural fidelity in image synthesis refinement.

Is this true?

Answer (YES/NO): NO